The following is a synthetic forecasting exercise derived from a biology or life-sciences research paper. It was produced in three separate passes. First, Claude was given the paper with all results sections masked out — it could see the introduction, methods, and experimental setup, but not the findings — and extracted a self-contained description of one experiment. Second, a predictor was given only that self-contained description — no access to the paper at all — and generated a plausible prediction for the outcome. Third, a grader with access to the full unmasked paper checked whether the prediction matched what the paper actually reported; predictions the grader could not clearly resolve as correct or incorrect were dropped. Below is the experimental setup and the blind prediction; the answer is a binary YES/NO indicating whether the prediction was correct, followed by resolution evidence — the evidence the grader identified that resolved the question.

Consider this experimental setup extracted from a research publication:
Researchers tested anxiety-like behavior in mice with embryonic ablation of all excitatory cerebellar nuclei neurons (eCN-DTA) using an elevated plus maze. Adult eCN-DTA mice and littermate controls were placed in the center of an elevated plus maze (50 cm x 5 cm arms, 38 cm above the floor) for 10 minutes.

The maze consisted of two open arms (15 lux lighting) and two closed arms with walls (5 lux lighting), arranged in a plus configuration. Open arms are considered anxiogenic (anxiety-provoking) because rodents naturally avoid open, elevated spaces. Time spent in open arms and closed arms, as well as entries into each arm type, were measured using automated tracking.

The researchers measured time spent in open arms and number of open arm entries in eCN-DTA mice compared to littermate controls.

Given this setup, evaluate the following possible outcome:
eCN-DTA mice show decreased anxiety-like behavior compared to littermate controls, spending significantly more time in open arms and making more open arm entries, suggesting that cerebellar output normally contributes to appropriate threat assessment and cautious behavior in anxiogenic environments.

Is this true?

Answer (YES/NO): NO